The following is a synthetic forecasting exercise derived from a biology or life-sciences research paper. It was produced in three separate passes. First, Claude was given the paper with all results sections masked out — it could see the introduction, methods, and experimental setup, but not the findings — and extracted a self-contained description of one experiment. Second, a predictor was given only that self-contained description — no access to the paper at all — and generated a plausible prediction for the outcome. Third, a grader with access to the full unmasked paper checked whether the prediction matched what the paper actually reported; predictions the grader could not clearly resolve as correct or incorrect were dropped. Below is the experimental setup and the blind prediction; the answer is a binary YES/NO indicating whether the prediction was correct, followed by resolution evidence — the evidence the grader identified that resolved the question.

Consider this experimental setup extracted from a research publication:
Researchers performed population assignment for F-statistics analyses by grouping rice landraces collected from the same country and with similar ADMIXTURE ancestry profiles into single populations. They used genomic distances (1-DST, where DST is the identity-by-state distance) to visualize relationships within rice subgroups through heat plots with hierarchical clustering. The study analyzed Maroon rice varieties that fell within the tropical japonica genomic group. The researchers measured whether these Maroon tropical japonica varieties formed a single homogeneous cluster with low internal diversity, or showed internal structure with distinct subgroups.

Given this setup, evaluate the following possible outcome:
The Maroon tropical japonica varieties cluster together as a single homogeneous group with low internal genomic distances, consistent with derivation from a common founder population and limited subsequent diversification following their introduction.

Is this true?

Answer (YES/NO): NO